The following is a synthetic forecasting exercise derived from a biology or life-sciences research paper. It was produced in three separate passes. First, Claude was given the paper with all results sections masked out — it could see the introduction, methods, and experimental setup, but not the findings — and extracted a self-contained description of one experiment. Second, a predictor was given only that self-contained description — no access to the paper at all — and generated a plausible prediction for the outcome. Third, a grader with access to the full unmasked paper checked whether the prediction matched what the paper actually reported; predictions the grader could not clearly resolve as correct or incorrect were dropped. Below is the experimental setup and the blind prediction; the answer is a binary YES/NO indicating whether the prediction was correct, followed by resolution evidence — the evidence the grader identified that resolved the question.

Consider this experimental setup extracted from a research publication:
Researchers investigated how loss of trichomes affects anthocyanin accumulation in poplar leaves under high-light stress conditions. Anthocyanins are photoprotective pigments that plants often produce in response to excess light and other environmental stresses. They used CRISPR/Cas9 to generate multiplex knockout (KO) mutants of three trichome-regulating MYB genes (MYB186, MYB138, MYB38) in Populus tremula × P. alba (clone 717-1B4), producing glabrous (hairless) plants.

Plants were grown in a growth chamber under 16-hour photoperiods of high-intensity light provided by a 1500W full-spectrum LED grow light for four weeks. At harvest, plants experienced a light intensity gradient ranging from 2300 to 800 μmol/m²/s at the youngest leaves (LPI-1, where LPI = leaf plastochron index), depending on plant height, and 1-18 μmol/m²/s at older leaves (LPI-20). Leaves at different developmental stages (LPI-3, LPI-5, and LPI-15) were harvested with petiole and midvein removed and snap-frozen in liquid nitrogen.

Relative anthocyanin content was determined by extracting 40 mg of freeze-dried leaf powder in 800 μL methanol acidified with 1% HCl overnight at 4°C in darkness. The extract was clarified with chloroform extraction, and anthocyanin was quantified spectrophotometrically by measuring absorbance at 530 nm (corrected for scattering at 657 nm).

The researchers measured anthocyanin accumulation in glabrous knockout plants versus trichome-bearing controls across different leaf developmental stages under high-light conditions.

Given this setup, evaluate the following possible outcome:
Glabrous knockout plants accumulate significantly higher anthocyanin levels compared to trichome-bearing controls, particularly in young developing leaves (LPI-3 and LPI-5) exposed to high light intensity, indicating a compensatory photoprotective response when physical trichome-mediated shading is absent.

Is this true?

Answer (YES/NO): YES